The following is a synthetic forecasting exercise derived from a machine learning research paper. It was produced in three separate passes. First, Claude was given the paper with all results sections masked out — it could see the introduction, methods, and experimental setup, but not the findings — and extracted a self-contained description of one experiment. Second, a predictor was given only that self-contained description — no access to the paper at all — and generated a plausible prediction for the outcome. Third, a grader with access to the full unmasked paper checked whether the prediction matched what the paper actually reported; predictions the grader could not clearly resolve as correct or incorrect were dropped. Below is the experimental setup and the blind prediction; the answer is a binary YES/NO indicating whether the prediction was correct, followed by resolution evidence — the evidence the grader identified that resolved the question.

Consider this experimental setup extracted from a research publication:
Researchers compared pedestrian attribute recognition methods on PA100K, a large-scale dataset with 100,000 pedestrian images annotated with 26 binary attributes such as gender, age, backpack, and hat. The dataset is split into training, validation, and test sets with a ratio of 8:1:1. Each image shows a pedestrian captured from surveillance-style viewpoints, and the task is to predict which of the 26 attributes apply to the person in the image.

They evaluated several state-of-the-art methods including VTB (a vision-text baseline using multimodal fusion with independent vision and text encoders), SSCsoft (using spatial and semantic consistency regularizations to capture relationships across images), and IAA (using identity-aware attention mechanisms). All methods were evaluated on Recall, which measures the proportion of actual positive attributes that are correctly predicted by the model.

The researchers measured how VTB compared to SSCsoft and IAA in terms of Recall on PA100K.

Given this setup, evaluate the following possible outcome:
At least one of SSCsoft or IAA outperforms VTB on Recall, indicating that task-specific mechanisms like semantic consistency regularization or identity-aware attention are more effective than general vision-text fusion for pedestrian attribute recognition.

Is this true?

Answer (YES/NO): NO